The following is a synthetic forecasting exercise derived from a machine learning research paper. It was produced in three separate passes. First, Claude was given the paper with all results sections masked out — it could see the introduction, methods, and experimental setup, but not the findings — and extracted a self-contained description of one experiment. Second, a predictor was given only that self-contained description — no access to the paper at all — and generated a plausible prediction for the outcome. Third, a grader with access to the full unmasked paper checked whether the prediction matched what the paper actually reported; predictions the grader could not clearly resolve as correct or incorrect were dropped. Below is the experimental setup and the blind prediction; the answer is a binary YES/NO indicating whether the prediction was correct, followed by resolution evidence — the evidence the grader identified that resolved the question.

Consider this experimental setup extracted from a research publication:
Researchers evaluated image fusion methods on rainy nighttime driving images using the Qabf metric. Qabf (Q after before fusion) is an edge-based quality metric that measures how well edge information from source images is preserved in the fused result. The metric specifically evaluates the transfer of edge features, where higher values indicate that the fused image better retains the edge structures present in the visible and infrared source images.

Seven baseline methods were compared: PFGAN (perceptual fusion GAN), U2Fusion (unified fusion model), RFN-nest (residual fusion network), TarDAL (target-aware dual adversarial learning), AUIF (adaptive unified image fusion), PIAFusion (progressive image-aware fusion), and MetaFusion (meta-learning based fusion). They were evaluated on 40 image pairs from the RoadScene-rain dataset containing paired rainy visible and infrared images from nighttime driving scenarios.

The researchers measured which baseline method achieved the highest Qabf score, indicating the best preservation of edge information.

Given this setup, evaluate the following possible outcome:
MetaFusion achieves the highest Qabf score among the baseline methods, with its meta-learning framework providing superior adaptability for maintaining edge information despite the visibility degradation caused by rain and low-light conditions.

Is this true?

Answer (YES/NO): NO